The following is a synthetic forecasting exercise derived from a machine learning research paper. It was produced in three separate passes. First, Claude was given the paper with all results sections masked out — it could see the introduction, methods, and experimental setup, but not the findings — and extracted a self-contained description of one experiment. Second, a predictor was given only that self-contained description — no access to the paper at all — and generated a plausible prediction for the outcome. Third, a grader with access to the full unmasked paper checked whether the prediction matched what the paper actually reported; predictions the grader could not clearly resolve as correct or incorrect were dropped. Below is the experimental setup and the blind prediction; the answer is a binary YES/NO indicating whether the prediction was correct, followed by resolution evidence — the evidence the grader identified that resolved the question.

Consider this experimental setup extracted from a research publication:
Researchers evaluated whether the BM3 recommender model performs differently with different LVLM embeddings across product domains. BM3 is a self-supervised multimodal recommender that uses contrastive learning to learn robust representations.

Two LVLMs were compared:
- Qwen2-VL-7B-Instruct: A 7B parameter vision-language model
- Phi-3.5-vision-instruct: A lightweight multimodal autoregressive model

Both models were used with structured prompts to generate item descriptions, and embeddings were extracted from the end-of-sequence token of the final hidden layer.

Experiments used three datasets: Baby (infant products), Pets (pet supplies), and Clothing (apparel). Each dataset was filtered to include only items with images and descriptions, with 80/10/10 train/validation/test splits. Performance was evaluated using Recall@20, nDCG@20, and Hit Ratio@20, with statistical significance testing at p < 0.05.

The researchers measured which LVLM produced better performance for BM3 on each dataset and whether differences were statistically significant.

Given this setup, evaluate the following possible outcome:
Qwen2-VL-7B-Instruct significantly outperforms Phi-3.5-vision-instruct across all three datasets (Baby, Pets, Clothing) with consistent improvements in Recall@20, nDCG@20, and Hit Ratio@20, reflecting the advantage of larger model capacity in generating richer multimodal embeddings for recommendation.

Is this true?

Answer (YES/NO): NO